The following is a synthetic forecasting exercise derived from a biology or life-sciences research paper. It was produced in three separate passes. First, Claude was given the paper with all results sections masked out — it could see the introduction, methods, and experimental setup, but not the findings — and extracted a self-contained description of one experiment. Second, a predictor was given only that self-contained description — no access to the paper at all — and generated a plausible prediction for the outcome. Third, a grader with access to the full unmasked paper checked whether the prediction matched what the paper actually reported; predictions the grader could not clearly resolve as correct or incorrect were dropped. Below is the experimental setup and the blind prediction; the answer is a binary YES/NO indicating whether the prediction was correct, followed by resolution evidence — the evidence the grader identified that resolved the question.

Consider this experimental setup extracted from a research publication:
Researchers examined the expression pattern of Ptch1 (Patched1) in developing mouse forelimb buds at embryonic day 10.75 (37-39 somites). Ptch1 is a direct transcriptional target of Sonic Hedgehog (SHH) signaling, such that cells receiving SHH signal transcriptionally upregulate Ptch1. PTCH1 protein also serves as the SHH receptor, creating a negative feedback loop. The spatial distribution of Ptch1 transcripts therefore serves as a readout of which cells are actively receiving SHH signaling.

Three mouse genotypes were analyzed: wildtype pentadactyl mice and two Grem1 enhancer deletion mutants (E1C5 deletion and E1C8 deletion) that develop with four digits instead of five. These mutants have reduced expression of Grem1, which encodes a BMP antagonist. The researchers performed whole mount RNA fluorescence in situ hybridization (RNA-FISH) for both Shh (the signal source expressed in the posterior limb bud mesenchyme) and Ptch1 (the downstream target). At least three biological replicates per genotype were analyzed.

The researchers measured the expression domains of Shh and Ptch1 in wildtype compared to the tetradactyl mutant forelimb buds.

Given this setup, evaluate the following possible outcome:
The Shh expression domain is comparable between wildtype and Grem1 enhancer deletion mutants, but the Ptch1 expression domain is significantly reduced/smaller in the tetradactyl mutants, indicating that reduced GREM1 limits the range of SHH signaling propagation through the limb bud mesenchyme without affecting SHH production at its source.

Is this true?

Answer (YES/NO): NO